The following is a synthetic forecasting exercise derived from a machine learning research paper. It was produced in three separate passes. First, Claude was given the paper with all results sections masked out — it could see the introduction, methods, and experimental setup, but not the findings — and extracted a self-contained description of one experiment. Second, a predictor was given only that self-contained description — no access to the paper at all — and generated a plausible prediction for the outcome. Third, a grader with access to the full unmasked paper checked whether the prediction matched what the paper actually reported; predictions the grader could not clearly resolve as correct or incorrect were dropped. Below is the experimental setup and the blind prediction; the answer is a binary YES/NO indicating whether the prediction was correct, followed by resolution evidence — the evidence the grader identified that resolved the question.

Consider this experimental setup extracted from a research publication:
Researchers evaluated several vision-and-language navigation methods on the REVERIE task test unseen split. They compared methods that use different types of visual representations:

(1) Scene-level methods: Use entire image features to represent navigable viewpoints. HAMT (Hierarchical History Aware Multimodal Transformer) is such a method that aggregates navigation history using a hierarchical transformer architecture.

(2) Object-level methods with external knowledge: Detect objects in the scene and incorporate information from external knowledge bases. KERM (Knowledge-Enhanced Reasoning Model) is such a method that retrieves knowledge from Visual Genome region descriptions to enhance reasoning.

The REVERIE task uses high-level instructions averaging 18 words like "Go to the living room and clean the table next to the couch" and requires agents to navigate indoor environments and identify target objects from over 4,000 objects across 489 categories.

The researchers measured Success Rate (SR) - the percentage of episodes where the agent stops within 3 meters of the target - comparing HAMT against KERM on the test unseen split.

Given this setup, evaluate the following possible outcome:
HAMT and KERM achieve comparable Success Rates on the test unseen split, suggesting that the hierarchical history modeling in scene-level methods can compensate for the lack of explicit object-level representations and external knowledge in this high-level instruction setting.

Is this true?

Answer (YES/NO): NO